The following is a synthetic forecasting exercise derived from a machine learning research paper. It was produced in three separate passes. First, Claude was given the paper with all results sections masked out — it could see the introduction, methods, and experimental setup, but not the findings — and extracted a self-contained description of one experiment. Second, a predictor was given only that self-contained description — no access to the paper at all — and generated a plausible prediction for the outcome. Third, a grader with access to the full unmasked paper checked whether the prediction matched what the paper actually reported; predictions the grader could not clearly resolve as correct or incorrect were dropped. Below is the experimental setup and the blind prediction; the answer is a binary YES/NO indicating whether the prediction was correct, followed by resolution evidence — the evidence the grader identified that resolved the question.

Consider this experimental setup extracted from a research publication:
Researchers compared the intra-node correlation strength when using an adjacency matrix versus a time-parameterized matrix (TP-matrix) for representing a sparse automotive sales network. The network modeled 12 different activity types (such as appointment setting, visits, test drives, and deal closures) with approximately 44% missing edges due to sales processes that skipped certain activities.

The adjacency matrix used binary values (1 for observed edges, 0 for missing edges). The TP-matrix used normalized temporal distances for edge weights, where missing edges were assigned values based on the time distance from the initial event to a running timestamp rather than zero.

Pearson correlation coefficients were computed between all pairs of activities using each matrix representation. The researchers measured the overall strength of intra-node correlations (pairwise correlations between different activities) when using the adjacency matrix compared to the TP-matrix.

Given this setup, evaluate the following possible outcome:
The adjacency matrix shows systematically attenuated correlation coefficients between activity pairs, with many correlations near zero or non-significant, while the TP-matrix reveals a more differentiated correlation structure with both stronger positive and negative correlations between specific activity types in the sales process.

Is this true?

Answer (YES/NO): NO